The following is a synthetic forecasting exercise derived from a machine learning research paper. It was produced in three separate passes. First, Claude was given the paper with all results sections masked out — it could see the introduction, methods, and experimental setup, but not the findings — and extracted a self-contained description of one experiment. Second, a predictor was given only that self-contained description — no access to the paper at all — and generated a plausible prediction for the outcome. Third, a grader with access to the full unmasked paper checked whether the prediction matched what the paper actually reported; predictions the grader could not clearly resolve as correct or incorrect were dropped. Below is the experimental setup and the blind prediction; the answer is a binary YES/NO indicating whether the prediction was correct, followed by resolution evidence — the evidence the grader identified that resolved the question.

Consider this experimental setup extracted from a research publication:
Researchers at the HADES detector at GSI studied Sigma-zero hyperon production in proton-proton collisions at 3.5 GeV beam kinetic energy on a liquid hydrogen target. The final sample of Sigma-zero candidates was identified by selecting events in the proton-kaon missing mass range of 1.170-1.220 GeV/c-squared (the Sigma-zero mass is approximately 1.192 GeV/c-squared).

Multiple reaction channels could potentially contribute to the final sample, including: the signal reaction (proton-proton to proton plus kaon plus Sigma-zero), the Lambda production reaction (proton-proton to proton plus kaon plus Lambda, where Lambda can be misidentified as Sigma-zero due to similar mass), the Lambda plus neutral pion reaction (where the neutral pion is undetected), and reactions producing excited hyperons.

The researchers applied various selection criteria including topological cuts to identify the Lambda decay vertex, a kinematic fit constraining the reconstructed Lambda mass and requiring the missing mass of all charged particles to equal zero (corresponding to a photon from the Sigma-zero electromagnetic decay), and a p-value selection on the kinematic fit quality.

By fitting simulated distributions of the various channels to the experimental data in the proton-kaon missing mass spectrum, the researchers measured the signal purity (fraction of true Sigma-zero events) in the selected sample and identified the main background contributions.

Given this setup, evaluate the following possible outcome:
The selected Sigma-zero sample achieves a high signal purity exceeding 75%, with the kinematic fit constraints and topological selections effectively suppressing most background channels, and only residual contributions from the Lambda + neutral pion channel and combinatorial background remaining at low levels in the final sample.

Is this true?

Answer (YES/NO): NO